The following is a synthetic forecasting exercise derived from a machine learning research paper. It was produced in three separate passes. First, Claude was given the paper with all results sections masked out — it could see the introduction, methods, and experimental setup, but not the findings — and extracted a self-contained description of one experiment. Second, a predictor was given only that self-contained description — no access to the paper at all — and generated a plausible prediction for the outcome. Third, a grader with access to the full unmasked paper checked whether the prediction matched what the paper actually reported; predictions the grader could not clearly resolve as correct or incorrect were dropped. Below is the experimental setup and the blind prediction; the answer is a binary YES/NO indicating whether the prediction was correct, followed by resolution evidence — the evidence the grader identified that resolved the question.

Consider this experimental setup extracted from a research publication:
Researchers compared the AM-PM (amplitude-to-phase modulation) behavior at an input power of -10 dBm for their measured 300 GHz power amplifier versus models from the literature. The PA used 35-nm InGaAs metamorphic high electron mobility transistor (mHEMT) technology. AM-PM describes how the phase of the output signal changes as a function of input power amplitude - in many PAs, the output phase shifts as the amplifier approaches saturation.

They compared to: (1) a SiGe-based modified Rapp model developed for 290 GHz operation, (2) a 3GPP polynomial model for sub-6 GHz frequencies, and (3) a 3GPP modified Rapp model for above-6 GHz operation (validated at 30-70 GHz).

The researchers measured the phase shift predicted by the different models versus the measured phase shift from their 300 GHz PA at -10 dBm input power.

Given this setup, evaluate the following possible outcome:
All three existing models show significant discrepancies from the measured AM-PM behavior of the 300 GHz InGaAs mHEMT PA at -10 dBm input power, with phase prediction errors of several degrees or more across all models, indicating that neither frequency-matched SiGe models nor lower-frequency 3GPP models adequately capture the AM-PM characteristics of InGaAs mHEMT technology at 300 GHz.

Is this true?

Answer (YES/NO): NO